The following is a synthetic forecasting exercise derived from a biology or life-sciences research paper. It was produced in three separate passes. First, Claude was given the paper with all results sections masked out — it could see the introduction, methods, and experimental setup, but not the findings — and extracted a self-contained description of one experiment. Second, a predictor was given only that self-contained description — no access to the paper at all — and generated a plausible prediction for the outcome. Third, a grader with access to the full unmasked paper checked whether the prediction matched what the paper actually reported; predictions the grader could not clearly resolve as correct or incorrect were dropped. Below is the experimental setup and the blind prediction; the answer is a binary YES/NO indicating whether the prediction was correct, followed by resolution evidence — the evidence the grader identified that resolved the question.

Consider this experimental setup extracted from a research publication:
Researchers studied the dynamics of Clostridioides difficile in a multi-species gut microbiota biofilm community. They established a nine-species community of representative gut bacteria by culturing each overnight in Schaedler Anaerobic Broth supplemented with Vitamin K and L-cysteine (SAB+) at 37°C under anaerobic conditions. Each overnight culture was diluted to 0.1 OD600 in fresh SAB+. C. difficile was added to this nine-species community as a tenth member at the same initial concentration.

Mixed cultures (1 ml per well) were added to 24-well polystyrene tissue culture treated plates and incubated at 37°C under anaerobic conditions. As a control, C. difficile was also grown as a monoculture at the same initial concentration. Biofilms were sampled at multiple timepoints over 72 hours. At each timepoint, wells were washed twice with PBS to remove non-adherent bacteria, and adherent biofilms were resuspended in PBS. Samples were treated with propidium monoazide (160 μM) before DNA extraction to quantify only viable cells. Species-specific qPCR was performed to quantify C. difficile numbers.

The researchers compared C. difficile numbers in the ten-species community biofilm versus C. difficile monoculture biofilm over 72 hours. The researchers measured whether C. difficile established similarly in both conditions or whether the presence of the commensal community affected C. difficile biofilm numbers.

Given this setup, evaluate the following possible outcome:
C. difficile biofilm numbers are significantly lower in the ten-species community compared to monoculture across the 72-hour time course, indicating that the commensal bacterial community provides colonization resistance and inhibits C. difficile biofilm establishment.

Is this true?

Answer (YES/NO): YES